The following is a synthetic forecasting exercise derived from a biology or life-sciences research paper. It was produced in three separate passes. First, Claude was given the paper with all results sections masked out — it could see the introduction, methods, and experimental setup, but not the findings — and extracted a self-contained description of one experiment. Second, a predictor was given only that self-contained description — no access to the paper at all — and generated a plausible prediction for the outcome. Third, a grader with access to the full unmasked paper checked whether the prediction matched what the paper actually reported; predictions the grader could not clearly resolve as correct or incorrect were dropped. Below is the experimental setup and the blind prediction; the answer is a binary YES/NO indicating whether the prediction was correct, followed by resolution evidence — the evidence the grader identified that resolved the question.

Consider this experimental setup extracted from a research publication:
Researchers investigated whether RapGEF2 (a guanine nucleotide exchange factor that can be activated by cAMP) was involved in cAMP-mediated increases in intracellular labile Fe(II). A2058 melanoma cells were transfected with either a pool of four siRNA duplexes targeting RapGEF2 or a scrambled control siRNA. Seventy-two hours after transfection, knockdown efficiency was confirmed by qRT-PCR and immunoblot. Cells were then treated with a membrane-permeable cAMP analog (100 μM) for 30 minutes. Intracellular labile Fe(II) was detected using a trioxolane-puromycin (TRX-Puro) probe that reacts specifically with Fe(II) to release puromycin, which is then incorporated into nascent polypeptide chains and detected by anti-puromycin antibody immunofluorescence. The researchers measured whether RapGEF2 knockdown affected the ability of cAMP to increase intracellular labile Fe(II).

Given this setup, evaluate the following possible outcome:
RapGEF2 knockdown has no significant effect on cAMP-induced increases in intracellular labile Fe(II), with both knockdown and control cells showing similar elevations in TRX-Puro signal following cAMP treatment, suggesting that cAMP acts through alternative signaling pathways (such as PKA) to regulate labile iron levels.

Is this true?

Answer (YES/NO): NO